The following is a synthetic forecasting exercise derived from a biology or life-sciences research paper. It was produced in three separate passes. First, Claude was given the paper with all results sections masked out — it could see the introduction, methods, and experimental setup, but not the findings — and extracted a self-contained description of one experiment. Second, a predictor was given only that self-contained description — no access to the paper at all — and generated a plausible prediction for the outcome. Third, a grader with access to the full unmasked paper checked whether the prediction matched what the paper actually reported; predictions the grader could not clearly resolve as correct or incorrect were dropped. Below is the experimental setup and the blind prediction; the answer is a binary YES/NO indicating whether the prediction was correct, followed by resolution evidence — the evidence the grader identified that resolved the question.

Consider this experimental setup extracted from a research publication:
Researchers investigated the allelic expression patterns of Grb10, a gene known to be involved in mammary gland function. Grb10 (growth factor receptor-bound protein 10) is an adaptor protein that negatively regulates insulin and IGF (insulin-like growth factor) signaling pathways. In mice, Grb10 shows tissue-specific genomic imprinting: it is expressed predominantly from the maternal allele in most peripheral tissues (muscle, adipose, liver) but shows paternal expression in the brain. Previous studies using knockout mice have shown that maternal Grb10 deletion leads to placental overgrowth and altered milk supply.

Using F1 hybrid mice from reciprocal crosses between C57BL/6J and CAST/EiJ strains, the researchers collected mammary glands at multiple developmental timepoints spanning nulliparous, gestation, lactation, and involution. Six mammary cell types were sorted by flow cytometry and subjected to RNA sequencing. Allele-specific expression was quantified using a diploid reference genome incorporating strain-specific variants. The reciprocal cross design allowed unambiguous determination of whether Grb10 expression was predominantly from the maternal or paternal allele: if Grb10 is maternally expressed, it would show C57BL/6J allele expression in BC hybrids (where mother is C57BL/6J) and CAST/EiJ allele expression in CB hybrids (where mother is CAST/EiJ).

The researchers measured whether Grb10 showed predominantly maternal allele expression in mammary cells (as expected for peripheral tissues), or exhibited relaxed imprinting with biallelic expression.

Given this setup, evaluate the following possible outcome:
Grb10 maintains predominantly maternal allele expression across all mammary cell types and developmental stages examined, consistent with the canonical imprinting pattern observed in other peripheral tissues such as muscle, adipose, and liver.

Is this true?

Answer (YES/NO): YES